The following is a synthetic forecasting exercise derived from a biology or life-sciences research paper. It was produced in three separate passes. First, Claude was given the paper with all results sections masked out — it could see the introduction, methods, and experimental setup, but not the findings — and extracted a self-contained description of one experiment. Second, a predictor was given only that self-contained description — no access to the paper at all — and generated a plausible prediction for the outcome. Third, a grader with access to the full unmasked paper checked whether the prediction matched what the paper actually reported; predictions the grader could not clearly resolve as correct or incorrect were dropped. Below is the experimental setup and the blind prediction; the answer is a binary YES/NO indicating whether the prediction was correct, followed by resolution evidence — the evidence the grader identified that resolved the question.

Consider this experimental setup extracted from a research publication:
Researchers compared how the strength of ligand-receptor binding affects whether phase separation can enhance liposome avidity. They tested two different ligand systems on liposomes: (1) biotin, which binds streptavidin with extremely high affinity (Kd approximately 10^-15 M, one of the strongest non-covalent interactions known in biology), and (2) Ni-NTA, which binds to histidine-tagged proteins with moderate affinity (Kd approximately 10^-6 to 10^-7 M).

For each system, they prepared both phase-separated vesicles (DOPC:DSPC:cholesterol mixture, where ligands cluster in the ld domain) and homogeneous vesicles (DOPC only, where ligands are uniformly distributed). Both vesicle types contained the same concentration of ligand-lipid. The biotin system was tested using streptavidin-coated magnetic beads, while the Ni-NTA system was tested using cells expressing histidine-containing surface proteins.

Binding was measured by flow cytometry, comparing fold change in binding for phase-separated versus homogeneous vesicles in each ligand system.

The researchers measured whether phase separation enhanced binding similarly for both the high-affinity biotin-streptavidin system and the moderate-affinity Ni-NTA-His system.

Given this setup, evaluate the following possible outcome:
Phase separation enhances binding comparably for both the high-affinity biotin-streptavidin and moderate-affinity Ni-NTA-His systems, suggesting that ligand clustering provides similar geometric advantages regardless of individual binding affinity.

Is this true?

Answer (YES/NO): YES